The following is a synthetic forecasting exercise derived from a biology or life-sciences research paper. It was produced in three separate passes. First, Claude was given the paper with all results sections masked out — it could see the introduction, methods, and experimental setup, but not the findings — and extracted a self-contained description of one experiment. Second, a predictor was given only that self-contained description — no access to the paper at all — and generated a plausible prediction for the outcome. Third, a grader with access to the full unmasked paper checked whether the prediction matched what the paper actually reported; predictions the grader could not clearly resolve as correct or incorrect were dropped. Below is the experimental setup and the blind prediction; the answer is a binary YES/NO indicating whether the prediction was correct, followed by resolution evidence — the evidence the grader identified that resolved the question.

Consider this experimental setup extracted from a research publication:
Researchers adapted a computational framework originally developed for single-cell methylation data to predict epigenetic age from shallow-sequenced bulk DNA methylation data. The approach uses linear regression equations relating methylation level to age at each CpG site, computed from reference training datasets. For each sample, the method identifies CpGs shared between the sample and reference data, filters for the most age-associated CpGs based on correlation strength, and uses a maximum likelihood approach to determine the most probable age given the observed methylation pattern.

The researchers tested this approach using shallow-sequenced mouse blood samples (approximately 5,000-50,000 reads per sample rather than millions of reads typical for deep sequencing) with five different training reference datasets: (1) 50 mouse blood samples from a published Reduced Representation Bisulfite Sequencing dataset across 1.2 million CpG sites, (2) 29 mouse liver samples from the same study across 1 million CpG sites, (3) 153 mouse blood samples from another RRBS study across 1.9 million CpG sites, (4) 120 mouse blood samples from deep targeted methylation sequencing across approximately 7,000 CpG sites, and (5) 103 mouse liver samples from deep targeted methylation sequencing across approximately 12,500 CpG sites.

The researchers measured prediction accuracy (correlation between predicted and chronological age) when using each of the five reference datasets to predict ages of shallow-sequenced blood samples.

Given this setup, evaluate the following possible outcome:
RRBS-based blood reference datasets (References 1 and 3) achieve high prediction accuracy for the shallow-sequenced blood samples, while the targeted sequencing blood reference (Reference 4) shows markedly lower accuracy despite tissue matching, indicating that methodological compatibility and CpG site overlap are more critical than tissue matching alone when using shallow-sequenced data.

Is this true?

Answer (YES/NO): NO